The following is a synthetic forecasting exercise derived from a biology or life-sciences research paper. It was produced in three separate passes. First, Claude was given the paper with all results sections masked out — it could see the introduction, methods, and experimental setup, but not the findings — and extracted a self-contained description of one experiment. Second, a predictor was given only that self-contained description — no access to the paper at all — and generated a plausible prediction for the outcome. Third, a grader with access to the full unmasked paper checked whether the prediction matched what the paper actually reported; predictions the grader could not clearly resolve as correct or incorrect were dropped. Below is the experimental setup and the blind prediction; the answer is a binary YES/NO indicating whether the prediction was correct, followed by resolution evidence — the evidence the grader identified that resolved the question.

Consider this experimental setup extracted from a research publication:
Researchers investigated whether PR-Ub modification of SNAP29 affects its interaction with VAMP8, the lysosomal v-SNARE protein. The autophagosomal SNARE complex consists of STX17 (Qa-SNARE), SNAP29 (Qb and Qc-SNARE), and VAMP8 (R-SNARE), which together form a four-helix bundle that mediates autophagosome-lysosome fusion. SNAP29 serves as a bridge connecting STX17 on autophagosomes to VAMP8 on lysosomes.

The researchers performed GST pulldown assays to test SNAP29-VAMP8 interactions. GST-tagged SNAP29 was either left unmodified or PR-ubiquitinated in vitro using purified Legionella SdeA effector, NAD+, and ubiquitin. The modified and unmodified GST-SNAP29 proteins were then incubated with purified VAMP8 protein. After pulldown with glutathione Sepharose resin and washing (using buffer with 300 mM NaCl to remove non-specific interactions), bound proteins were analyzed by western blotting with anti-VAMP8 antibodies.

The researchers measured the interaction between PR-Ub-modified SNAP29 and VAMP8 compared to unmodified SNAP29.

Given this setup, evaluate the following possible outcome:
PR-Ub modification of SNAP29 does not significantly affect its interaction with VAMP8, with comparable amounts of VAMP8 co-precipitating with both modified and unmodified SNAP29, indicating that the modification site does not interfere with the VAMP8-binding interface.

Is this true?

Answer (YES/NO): NO